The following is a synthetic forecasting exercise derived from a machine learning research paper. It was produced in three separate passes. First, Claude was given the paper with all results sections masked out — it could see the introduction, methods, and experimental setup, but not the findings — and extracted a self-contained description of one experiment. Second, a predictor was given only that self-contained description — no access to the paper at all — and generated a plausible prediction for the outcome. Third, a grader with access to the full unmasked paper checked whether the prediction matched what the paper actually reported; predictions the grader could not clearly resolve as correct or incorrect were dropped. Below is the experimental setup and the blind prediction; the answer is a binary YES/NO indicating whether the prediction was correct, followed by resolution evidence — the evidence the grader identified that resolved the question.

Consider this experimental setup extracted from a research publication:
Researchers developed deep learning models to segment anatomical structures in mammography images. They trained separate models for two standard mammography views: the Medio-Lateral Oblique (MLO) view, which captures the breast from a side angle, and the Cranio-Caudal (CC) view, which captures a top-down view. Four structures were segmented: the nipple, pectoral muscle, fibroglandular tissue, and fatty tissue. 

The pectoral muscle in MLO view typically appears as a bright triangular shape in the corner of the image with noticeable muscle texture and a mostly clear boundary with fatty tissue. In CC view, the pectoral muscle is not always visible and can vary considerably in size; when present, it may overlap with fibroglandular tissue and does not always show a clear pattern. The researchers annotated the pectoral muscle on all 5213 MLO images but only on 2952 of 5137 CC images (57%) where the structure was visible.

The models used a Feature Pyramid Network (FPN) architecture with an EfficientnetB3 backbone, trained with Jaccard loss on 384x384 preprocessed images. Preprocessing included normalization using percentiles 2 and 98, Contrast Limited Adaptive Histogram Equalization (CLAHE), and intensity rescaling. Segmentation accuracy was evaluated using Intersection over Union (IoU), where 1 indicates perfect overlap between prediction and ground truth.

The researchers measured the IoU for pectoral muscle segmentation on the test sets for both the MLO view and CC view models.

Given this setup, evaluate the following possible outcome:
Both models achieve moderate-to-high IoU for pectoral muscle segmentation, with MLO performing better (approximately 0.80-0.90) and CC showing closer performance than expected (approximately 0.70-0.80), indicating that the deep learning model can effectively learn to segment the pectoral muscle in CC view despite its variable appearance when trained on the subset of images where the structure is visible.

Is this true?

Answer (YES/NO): NO